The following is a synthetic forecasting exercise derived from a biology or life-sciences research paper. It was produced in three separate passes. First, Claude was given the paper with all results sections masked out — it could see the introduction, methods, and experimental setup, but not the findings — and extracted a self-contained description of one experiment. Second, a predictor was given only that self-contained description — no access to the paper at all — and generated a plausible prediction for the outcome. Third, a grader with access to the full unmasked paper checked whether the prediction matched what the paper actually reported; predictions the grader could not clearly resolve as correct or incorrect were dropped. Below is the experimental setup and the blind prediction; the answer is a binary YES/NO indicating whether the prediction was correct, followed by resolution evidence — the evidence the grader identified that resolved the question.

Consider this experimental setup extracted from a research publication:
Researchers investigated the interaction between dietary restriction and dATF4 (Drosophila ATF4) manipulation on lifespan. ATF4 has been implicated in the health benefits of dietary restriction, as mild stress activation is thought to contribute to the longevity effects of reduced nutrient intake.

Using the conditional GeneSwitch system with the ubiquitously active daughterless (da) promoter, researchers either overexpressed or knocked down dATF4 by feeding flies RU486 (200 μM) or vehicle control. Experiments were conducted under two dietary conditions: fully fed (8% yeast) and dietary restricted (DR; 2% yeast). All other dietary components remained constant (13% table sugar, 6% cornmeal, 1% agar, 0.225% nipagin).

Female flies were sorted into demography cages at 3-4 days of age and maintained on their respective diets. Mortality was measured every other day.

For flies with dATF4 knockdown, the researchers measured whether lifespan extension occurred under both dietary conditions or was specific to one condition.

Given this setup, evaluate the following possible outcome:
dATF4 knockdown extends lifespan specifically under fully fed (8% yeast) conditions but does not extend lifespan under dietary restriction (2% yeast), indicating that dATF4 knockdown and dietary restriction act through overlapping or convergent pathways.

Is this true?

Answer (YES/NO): NO